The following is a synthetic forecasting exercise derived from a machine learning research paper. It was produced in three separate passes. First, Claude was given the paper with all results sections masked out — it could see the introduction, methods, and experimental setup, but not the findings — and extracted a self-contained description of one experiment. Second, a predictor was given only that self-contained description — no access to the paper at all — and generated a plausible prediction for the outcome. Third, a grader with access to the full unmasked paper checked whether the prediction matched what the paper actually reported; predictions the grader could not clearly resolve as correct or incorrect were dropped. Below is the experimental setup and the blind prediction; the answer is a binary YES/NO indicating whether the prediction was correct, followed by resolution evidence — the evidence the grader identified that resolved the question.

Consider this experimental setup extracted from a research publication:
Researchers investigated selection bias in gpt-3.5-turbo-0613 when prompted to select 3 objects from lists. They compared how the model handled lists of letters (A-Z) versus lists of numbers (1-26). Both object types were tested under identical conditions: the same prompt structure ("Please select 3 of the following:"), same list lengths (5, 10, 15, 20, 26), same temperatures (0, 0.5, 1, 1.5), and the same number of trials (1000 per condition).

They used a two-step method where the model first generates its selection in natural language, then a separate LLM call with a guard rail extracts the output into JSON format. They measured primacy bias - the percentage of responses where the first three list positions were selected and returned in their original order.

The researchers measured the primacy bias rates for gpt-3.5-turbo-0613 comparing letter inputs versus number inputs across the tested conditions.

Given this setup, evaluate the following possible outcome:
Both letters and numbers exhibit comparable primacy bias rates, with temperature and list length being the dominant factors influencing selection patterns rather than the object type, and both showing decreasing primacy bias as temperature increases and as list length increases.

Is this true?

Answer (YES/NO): NO